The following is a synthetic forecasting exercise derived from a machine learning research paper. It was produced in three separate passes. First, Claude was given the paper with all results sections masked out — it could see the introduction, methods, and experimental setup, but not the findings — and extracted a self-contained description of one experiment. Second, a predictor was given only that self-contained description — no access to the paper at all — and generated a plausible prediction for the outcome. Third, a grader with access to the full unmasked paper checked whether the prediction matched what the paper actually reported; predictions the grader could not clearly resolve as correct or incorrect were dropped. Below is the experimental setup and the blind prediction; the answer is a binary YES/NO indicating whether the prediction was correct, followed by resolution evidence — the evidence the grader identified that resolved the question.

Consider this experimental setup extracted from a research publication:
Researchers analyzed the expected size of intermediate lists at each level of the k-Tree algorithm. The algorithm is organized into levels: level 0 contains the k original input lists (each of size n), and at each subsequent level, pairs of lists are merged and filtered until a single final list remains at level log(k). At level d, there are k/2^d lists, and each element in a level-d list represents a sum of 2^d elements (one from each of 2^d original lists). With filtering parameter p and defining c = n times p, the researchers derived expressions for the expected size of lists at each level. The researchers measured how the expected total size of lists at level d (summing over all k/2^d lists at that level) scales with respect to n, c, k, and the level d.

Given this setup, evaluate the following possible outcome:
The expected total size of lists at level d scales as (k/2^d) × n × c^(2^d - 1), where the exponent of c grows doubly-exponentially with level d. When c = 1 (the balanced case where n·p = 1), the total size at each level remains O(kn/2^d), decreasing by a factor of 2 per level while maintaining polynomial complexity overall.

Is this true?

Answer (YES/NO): NO